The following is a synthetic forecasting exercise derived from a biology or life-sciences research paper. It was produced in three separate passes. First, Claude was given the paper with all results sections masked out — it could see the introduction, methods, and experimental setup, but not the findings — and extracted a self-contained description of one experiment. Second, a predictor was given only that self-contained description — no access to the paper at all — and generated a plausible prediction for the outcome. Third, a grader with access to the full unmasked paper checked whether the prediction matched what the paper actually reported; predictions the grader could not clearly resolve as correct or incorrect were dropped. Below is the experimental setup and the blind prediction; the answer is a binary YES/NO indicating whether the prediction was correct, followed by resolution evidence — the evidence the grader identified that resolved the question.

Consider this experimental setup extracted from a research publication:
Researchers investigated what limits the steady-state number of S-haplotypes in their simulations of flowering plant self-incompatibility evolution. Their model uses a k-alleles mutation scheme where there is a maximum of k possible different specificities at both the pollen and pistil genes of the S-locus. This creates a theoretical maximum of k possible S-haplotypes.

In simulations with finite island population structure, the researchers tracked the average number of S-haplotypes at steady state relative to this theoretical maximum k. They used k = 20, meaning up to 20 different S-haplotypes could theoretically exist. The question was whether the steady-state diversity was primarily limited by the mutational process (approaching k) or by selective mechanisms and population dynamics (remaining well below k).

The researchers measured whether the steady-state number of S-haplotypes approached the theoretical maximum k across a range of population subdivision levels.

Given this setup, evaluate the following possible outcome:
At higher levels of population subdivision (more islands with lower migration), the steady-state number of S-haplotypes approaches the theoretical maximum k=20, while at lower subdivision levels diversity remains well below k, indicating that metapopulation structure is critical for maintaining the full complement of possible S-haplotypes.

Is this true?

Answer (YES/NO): NO